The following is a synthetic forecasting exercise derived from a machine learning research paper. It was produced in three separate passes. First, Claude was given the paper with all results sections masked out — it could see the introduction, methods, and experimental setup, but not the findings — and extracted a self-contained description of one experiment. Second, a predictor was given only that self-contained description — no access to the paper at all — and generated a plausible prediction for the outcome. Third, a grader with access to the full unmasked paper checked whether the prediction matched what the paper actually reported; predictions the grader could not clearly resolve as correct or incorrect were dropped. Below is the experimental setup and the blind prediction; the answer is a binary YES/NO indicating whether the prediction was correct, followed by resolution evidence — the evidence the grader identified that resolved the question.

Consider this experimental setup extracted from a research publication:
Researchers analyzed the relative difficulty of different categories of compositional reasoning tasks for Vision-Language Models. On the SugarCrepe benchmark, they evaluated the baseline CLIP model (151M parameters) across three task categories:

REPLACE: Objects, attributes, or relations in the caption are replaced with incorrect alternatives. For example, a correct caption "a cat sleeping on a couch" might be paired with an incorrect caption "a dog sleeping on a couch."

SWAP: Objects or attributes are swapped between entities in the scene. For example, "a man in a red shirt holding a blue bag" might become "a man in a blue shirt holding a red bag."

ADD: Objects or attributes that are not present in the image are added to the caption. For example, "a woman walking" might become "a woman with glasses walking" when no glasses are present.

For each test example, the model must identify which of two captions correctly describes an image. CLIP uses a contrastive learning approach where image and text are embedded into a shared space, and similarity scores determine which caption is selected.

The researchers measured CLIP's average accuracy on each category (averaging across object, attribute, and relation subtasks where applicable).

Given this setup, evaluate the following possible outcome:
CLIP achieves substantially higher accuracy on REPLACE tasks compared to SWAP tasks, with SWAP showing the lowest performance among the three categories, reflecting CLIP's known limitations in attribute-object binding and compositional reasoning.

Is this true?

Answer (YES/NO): YES